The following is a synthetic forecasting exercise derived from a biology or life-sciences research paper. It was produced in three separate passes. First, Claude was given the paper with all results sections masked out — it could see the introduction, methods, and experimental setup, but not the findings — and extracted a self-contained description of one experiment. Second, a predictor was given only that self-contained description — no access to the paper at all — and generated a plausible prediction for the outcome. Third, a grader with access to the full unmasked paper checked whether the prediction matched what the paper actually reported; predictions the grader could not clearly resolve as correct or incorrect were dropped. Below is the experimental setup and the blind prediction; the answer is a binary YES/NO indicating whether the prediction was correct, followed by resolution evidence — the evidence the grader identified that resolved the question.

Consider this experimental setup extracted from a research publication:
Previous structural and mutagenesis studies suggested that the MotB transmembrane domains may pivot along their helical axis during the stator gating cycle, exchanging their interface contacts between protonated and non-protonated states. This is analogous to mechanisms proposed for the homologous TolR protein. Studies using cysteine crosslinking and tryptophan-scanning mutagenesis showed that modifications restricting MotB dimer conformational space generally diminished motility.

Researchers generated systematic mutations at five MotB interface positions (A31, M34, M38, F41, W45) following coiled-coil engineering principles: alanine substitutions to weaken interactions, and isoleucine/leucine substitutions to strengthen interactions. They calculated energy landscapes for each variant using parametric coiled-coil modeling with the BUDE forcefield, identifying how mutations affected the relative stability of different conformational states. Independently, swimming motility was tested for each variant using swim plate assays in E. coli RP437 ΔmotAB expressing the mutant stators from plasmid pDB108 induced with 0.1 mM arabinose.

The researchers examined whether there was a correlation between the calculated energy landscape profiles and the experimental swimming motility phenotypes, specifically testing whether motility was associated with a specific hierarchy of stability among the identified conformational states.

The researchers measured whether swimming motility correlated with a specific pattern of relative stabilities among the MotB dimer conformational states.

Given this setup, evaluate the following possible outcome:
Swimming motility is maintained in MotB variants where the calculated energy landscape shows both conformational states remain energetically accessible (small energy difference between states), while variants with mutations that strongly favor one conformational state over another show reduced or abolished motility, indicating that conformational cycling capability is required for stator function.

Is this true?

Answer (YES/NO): NO